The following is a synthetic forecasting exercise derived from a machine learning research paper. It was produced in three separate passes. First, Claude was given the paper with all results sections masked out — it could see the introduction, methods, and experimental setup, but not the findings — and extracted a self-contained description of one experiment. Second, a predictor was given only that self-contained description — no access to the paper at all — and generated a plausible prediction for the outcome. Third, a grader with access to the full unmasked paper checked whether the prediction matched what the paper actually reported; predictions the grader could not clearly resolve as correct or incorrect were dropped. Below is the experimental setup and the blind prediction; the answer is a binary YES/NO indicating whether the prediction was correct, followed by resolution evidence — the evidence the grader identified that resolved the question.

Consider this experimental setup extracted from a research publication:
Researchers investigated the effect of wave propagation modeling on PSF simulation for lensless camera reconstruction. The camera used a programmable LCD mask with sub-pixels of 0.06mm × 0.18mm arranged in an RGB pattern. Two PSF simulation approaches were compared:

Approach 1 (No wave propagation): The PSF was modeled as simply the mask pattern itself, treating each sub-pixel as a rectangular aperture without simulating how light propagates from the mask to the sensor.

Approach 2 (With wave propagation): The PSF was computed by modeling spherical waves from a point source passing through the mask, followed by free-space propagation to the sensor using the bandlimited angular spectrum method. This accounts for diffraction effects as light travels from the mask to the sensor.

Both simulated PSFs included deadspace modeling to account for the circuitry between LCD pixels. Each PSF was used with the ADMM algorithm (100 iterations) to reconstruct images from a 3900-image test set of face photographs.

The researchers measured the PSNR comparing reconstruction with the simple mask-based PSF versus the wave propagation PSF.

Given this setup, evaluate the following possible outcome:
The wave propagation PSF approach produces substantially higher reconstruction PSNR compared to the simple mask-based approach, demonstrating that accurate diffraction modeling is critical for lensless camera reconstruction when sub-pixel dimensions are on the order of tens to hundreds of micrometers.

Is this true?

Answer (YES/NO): NO